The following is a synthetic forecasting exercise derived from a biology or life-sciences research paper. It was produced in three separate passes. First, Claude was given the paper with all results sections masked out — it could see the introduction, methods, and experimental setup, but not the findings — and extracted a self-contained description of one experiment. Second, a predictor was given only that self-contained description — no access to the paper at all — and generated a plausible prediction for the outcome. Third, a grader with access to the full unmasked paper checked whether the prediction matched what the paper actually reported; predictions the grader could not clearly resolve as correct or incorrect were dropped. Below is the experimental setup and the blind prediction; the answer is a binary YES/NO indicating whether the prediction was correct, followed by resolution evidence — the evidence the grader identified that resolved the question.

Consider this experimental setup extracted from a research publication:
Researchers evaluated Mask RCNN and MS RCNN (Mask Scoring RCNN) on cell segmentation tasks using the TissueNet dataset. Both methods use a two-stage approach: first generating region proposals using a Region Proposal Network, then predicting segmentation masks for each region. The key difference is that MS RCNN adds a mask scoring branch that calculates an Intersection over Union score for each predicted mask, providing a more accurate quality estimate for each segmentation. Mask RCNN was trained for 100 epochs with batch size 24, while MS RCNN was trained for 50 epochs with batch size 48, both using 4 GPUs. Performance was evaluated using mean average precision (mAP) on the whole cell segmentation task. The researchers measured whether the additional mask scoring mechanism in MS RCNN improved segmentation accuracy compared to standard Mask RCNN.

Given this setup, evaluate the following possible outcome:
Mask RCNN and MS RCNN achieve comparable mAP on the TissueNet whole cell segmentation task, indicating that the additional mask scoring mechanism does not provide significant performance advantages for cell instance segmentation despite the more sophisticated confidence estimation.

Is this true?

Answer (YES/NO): NO